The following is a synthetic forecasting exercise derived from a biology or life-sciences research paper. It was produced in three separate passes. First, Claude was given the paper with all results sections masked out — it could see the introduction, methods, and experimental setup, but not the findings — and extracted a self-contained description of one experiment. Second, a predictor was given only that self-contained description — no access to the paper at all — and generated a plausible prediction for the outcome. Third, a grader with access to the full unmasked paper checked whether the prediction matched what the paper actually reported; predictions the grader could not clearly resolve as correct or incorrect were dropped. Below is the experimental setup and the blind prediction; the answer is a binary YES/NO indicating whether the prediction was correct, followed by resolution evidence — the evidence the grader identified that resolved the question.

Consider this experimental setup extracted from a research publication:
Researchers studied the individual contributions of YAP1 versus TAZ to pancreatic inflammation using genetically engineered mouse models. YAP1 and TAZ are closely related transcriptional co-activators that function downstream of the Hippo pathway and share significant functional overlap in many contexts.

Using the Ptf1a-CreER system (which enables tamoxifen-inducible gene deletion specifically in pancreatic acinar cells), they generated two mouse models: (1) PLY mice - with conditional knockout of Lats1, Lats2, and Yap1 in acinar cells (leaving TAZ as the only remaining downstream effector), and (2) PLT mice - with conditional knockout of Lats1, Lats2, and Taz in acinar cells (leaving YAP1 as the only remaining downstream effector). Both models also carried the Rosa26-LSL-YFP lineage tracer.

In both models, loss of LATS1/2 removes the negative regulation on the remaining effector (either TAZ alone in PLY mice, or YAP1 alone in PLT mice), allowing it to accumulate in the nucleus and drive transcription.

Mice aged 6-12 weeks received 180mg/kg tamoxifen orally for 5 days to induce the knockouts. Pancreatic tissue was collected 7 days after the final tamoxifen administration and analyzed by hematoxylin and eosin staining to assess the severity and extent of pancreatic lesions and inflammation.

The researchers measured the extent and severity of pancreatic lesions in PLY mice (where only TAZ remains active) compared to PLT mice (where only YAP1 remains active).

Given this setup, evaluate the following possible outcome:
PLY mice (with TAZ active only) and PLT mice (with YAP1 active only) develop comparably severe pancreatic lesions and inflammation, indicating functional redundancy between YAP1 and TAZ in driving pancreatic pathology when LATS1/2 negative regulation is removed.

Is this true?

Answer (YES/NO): NO